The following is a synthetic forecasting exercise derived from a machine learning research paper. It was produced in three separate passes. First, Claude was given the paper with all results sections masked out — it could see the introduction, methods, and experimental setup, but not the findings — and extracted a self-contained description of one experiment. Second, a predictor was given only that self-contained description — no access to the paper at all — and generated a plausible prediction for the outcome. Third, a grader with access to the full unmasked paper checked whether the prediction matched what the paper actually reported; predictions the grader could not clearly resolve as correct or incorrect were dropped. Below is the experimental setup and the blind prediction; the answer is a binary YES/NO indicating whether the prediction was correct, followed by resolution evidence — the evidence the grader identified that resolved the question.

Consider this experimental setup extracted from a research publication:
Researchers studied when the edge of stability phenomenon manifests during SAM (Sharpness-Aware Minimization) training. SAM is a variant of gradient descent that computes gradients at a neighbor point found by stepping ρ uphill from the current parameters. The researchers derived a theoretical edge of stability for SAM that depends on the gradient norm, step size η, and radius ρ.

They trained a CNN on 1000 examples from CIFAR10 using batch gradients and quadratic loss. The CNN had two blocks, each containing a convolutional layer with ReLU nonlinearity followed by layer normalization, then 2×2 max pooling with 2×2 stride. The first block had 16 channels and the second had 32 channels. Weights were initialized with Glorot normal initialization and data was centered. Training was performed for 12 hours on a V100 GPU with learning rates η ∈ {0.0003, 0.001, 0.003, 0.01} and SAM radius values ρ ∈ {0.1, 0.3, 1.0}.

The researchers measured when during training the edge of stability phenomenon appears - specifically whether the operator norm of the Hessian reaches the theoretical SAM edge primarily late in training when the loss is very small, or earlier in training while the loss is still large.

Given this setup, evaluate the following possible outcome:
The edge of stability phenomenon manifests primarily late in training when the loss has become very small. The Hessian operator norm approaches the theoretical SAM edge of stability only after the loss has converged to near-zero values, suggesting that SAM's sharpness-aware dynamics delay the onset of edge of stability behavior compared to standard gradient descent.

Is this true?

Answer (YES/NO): NO